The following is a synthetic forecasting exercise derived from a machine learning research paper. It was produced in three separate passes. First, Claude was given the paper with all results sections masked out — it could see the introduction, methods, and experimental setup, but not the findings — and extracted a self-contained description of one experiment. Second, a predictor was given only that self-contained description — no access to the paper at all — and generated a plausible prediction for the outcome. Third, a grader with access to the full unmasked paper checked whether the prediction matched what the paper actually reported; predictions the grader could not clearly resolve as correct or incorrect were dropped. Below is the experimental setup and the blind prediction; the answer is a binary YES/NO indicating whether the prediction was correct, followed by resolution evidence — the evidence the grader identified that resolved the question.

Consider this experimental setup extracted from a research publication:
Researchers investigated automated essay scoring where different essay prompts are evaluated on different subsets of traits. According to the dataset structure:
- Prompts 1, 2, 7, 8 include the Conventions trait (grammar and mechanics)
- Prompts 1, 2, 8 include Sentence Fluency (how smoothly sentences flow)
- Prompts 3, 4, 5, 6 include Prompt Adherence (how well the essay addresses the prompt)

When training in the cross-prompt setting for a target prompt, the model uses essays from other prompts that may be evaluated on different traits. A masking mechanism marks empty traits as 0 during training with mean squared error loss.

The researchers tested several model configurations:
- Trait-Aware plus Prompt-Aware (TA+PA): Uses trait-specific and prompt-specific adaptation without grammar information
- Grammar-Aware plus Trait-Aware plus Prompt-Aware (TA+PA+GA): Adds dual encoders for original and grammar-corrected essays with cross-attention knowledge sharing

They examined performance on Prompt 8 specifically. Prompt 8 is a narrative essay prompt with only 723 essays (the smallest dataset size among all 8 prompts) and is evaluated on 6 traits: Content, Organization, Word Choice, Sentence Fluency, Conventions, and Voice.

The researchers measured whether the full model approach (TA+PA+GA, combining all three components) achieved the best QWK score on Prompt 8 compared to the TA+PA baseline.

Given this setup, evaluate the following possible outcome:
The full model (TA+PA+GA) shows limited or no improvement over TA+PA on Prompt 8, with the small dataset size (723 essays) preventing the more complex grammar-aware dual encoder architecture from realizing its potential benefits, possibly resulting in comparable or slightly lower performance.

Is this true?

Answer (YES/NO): NO